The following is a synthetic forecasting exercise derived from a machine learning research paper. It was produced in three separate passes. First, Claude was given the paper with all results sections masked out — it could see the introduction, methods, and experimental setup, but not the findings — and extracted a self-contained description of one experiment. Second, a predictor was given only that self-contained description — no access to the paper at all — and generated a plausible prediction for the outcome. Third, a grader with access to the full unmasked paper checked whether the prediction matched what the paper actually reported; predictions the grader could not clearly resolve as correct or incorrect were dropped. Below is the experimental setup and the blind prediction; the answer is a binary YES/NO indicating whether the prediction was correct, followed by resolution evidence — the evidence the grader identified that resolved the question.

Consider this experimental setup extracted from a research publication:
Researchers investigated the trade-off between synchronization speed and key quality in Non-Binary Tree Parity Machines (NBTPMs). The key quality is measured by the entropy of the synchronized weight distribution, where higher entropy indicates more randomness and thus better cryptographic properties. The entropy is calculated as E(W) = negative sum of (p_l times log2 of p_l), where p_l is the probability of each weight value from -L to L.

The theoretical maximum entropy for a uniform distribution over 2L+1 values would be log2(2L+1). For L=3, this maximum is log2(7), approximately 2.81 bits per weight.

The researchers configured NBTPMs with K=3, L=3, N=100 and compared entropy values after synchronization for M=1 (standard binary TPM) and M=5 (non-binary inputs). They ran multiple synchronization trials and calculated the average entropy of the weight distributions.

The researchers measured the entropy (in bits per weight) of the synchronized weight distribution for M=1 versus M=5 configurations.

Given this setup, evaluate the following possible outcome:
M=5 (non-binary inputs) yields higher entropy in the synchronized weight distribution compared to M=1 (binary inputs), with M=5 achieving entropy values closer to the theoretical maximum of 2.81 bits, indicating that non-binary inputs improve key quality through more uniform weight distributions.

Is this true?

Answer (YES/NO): NO